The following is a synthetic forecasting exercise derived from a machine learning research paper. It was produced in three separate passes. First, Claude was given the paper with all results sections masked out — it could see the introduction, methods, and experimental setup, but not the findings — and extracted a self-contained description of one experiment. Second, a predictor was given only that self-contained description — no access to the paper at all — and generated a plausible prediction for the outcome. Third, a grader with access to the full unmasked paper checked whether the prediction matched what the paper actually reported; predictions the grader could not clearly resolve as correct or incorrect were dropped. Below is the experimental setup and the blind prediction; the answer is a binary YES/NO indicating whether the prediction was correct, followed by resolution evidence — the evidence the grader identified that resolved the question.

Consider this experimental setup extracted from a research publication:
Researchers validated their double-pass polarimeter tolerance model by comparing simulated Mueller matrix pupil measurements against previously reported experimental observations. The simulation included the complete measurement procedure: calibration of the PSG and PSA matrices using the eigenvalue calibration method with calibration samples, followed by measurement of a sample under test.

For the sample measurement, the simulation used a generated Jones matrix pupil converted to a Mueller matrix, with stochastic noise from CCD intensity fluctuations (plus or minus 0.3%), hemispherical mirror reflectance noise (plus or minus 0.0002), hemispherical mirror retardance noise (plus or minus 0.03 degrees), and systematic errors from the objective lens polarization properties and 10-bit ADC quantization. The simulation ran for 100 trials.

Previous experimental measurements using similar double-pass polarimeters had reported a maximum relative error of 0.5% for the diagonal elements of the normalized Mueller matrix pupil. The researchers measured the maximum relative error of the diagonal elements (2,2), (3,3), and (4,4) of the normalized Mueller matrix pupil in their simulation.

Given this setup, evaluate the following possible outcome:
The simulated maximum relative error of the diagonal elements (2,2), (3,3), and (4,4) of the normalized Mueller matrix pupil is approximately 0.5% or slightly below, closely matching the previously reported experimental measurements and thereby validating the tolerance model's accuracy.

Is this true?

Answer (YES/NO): YES